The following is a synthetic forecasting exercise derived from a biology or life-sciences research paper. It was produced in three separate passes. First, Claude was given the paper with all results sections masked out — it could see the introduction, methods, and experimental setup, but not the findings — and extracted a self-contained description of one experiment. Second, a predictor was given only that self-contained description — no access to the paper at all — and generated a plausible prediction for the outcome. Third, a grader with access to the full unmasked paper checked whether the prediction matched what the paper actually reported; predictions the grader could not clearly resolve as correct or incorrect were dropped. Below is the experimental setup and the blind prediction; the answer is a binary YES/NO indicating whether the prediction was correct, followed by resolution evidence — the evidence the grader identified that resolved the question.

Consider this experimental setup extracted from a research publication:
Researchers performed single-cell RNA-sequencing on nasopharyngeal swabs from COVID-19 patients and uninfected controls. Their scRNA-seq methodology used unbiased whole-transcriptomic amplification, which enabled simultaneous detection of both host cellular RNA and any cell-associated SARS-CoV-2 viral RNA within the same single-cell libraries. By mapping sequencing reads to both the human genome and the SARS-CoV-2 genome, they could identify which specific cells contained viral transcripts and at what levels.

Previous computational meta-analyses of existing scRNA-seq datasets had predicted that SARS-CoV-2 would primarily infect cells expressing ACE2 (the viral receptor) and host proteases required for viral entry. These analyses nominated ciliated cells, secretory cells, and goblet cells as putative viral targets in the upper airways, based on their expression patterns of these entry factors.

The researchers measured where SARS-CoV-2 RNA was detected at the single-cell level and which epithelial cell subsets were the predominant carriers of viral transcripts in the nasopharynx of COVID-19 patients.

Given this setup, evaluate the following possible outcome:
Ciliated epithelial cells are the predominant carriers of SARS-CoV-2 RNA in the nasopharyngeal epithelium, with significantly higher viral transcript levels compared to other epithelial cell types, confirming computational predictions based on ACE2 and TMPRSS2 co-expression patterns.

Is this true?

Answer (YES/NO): NO